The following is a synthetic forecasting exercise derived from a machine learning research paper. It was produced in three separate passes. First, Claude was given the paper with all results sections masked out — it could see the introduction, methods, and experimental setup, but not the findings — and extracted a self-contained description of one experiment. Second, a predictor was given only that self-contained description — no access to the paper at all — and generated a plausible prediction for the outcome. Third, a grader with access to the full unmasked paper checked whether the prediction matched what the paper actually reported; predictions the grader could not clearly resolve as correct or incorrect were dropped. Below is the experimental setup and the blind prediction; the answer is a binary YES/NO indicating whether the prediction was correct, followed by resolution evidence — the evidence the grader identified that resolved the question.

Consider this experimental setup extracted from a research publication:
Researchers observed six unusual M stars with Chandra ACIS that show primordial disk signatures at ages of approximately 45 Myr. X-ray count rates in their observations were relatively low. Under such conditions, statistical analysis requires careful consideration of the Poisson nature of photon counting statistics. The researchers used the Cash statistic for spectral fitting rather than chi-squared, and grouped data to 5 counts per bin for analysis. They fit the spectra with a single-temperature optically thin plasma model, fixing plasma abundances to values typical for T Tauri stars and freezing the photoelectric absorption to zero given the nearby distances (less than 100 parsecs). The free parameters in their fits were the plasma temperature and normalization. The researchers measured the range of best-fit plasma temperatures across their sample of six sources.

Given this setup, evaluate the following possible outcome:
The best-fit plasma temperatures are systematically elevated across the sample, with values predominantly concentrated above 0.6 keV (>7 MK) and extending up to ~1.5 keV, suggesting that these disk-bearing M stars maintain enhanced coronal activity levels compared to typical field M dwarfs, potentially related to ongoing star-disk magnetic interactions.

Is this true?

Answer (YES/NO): NO